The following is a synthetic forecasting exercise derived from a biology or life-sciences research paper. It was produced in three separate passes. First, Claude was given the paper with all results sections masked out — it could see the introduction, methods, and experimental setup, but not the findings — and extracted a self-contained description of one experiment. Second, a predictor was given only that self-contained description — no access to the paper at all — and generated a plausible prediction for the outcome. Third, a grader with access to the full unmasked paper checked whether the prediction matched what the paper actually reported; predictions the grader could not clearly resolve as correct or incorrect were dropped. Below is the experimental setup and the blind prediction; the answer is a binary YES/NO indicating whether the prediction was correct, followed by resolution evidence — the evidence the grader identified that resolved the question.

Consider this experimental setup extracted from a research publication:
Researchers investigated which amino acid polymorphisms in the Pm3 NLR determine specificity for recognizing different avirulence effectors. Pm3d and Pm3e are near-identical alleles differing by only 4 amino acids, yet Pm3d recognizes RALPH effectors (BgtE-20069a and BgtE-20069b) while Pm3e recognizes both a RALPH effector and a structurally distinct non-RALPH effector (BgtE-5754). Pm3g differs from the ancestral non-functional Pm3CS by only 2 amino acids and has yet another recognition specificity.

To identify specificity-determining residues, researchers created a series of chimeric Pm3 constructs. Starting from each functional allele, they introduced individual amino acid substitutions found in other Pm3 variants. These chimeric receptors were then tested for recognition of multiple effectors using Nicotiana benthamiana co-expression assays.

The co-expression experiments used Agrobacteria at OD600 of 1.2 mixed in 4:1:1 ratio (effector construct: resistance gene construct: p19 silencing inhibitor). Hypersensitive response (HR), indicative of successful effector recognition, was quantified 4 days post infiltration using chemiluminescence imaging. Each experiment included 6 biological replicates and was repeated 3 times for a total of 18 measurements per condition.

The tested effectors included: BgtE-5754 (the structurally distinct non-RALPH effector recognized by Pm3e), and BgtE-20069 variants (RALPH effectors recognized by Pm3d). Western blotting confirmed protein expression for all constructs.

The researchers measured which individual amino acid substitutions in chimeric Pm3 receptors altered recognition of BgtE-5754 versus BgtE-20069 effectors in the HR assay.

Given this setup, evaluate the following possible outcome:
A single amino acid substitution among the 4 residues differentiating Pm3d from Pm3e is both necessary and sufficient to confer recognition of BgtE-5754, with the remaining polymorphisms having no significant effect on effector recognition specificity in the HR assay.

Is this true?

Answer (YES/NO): NO